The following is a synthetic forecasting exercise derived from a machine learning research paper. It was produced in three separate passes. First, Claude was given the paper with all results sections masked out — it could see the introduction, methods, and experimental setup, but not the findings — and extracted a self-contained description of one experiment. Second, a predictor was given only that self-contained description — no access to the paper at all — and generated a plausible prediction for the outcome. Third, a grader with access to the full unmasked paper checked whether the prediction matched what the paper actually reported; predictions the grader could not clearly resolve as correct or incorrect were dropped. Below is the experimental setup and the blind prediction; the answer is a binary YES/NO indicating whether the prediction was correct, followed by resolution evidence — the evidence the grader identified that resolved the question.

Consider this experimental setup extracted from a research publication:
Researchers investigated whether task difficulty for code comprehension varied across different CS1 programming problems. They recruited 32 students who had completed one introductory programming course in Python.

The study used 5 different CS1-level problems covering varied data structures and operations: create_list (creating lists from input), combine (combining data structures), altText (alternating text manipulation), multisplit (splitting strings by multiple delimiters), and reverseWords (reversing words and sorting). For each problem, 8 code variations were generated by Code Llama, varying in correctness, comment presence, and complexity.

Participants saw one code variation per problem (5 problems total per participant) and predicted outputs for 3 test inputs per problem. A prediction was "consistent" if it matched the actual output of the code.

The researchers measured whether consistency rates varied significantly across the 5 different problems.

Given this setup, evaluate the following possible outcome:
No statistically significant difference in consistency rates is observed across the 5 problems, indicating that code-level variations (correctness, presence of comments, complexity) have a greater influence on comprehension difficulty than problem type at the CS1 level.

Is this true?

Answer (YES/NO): NO